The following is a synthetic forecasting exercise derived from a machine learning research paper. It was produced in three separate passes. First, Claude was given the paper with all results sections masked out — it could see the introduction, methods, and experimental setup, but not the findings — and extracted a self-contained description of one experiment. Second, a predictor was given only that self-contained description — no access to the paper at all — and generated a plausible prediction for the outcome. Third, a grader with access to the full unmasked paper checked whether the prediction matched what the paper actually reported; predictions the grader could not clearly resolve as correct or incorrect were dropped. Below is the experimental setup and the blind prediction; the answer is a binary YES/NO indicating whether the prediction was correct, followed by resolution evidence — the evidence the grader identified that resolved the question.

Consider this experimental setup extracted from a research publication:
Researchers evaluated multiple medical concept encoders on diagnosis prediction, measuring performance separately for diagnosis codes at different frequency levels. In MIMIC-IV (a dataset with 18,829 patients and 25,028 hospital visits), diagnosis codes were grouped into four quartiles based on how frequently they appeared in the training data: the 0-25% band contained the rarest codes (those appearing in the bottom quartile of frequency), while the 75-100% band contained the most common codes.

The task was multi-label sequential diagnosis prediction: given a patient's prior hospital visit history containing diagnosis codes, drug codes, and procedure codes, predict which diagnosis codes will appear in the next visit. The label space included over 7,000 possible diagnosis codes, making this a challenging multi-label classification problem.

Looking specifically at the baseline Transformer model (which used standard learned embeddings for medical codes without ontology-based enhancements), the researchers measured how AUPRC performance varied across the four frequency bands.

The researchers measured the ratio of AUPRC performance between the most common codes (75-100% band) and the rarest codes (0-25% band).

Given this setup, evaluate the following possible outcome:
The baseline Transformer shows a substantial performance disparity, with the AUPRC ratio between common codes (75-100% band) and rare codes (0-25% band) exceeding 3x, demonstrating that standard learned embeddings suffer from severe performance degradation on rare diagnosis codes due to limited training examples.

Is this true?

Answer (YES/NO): NO